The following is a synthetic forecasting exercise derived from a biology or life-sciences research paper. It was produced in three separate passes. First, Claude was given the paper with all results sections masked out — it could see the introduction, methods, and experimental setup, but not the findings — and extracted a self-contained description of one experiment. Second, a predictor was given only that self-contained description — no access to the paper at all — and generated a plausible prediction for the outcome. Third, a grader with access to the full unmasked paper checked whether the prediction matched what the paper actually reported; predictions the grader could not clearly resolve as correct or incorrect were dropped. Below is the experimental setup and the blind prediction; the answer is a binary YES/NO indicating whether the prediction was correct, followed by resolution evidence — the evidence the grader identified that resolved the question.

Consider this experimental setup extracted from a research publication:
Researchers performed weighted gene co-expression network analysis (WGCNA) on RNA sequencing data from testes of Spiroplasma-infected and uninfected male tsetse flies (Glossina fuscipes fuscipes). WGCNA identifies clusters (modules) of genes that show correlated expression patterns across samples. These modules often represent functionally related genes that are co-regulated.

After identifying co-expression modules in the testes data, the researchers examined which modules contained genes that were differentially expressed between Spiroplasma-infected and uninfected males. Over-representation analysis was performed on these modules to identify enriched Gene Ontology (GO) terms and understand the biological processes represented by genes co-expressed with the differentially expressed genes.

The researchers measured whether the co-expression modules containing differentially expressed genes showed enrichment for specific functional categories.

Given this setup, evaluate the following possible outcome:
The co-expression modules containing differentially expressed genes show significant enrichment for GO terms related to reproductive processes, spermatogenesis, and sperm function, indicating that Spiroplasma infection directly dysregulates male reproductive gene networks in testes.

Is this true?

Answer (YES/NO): NO